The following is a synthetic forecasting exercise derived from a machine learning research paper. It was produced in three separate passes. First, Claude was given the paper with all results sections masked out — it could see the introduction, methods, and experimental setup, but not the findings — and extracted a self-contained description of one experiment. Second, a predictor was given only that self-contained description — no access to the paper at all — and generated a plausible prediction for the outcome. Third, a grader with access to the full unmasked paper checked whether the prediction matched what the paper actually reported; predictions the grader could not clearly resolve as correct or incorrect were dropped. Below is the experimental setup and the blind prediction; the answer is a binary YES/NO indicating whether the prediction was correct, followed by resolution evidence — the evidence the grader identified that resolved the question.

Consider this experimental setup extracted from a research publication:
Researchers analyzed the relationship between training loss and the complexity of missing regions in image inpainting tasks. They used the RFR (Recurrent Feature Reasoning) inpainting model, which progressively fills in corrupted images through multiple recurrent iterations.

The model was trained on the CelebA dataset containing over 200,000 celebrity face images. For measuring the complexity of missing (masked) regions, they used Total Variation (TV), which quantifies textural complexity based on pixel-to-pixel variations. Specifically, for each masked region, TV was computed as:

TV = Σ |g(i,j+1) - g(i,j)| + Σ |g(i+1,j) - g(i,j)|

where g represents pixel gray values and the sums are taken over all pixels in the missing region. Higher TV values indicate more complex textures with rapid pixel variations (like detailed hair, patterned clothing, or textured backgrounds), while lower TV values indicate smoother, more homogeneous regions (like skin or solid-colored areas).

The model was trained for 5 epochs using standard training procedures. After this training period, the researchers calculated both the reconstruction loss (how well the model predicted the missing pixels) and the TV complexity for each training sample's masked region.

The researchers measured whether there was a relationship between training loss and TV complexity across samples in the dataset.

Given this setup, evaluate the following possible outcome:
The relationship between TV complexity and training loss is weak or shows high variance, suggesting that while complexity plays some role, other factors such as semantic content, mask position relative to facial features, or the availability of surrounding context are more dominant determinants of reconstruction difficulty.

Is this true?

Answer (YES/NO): NO